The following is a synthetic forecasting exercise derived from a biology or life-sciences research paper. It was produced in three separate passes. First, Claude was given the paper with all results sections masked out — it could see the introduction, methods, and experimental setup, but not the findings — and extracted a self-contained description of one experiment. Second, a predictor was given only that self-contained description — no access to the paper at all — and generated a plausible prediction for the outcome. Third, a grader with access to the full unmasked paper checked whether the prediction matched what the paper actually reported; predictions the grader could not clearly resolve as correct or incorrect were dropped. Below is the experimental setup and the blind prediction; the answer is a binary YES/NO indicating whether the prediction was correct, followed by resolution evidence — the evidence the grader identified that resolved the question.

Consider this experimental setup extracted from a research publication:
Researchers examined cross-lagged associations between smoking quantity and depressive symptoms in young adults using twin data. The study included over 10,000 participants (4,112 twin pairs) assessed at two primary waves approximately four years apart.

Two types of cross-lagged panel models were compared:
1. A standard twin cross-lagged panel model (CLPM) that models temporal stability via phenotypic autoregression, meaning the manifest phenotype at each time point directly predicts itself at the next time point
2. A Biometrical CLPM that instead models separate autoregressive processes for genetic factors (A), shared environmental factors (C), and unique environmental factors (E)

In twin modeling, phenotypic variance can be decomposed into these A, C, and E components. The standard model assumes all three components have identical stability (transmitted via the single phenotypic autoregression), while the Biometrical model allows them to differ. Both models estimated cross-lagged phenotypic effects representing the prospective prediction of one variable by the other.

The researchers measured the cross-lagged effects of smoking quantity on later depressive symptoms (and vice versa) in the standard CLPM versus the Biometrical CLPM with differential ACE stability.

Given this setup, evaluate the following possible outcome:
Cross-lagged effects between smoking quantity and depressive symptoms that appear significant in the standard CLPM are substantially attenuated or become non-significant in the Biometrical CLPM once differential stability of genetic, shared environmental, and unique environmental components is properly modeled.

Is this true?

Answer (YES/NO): YES